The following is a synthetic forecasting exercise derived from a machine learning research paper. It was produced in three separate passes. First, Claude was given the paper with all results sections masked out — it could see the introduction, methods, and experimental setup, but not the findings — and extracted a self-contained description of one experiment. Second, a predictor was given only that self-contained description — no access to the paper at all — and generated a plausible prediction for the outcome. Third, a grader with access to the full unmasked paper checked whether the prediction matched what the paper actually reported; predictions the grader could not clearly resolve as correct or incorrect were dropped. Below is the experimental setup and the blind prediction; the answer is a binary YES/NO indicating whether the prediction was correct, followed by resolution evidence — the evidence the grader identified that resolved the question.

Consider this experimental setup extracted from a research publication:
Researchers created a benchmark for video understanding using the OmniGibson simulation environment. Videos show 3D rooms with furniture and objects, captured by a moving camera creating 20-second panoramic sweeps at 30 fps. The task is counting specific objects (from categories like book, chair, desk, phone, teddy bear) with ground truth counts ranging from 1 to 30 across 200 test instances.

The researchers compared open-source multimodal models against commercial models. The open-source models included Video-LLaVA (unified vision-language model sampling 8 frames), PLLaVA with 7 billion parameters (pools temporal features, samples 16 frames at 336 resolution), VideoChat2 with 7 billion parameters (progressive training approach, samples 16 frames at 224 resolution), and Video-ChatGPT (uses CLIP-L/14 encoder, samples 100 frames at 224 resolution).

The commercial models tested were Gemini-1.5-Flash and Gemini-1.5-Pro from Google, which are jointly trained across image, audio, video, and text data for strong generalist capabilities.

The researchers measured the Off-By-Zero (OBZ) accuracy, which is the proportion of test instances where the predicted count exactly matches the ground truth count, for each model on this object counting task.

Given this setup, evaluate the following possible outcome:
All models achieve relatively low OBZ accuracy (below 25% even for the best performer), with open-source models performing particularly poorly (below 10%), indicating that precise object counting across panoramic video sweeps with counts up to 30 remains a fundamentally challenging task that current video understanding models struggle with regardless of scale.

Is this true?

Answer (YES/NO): YES